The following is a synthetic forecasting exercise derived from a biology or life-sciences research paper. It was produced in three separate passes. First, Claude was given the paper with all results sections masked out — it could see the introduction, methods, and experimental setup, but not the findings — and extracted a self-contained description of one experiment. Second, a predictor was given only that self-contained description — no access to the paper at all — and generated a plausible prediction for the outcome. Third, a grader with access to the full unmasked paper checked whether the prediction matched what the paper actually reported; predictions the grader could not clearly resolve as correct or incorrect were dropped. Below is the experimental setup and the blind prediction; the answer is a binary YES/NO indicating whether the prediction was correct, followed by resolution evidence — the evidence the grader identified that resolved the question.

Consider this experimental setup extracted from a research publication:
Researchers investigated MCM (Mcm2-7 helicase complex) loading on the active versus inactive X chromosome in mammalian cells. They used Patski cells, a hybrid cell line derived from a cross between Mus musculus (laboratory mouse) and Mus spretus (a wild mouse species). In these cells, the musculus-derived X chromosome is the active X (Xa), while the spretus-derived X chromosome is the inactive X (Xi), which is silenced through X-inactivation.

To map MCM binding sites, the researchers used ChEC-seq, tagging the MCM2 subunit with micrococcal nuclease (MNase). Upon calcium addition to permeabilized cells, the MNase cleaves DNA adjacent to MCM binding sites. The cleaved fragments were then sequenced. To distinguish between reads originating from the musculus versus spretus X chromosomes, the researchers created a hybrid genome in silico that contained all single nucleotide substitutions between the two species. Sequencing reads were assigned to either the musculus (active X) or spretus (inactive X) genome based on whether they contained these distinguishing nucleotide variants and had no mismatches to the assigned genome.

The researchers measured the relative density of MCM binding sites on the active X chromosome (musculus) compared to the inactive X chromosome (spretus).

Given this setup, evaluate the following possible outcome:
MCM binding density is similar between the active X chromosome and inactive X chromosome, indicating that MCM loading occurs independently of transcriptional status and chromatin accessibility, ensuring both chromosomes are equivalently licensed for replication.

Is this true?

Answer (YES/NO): YES